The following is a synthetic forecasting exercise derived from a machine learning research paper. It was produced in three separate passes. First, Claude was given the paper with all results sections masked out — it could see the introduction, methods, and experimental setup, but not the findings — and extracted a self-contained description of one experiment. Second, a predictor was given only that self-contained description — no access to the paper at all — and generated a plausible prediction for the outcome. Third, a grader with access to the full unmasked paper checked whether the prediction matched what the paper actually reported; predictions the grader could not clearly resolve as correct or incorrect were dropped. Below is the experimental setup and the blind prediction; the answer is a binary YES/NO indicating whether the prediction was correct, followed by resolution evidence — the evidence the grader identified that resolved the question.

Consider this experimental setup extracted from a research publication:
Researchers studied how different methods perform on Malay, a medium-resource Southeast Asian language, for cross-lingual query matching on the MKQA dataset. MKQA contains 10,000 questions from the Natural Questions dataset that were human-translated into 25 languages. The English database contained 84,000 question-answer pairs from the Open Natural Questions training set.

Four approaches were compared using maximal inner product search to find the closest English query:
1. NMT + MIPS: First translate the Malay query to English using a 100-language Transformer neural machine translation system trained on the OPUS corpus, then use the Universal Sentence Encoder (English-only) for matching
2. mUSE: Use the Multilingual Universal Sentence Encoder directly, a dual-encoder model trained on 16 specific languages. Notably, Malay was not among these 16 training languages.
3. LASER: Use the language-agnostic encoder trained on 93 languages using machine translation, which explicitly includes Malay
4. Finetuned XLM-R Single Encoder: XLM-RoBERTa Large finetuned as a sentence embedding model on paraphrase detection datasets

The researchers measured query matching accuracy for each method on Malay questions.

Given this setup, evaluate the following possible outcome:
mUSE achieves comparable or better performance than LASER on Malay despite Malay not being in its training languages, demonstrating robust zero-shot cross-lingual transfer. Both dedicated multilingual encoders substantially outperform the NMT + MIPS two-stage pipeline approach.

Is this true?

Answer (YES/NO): NO